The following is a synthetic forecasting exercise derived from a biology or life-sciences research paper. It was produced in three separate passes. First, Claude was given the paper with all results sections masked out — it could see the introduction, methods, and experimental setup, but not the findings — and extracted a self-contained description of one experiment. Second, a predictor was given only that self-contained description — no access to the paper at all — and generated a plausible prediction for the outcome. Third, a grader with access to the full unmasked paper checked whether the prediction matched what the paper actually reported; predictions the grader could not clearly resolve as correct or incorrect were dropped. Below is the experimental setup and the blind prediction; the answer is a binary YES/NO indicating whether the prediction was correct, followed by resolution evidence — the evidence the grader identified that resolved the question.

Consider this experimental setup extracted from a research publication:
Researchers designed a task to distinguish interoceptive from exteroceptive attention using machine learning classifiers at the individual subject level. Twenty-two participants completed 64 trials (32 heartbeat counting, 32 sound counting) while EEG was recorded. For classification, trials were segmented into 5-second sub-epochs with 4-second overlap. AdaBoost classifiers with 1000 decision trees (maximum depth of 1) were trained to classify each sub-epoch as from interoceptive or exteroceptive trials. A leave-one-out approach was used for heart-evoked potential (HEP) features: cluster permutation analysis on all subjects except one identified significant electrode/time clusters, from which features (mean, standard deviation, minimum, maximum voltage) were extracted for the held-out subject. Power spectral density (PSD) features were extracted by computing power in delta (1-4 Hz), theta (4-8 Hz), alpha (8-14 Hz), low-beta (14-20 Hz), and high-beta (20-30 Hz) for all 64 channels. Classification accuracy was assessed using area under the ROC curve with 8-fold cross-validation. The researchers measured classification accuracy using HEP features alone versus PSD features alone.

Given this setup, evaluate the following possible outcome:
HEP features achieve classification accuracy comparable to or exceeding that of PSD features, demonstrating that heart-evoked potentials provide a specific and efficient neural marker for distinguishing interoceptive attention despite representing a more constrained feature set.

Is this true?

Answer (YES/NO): NO